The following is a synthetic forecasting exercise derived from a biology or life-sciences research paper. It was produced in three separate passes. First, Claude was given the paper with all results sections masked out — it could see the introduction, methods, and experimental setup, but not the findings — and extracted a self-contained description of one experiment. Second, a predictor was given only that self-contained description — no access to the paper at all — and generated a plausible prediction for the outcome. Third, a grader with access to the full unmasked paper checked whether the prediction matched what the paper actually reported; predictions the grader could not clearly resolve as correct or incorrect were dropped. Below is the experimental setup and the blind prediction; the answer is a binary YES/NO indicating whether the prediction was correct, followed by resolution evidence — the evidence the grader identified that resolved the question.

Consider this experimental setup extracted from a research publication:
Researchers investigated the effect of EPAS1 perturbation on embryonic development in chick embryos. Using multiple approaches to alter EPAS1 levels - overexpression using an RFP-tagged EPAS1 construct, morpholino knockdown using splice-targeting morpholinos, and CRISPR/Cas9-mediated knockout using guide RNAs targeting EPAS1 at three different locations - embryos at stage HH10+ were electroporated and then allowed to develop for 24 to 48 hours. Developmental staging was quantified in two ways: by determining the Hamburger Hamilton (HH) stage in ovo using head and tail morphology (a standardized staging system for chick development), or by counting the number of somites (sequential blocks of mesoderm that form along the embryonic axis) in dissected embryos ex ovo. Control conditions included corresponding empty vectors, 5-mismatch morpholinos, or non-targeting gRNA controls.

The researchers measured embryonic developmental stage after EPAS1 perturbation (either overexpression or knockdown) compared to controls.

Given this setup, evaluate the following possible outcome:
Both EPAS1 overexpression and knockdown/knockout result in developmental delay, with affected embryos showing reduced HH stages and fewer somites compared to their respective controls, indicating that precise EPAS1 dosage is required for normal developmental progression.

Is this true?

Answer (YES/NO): YES